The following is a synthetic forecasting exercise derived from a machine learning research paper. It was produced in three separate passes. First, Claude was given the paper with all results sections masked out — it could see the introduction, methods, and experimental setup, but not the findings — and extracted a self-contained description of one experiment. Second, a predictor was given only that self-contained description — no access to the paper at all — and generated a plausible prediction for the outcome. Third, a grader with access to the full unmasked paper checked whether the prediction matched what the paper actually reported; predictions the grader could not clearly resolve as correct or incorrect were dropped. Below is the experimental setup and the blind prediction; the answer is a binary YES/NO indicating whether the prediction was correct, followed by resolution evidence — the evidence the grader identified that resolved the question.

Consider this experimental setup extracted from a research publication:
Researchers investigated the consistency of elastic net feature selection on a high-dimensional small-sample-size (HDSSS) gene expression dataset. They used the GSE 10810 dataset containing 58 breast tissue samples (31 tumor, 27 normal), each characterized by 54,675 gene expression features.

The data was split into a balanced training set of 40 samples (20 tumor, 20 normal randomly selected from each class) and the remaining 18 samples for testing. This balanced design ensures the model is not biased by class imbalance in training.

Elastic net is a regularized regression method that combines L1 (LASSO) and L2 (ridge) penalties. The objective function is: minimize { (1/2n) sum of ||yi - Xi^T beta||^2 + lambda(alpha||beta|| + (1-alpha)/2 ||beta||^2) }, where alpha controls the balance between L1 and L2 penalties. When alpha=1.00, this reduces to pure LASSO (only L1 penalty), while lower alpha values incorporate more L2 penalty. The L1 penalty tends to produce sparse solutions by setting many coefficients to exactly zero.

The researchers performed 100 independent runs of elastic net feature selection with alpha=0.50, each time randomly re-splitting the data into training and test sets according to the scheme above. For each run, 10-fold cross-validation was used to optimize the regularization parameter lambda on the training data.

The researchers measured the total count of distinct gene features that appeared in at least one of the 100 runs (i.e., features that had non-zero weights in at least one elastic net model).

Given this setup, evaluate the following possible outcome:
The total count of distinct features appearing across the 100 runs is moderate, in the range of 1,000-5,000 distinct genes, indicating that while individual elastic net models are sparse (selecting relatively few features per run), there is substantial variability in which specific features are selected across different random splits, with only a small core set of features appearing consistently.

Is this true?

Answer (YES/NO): NO